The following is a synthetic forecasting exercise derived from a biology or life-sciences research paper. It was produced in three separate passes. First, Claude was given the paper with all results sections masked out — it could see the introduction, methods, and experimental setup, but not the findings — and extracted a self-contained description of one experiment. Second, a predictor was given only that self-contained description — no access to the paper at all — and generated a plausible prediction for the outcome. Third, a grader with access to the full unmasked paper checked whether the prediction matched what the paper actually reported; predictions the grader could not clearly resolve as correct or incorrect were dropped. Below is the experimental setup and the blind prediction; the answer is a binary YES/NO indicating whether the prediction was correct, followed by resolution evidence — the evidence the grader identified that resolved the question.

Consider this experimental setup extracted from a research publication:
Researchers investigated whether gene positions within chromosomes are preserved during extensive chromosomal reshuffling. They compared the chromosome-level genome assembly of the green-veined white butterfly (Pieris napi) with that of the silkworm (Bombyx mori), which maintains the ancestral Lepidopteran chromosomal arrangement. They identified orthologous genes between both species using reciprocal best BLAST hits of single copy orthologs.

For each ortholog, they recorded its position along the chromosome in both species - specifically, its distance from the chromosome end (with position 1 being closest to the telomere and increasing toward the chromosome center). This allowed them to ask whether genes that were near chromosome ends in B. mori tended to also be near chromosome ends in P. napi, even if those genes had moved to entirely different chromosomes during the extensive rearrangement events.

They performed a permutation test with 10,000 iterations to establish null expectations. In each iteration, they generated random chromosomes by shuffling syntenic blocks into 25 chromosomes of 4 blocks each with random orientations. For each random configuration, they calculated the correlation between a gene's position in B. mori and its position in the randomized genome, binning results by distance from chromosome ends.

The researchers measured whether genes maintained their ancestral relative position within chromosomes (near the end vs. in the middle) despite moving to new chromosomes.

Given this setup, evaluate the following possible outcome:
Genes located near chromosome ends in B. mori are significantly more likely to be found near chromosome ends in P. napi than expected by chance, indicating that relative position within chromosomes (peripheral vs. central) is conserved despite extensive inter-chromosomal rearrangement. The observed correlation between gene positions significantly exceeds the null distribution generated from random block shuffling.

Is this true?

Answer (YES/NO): YES